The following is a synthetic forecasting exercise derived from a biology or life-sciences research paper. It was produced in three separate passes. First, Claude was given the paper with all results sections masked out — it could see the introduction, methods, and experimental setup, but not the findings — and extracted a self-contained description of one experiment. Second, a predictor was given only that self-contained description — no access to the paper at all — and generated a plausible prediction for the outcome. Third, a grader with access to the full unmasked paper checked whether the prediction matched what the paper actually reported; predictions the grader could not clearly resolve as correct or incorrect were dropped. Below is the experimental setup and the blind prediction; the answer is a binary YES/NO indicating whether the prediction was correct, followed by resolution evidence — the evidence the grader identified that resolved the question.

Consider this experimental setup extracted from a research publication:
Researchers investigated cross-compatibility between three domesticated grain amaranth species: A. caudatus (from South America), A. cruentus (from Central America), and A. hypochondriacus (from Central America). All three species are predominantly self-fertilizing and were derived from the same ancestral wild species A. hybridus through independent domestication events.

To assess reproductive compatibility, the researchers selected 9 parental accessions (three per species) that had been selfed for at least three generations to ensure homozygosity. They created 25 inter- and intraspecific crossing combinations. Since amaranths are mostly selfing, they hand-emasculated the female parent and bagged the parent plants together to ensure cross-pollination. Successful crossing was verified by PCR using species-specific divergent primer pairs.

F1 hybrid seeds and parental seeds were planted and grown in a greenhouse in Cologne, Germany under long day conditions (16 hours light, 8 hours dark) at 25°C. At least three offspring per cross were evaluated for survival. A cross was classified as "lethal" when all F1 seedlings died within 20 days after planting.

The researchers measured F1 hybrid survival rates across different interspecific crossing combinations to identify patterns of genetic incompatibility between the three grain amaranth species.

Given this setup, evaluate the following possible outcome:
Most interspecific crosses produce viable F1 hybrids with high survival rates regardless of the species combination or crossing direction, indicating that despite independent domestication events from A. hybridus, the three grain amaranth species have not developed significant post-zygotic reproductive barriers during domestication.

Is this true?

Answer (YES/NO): NO